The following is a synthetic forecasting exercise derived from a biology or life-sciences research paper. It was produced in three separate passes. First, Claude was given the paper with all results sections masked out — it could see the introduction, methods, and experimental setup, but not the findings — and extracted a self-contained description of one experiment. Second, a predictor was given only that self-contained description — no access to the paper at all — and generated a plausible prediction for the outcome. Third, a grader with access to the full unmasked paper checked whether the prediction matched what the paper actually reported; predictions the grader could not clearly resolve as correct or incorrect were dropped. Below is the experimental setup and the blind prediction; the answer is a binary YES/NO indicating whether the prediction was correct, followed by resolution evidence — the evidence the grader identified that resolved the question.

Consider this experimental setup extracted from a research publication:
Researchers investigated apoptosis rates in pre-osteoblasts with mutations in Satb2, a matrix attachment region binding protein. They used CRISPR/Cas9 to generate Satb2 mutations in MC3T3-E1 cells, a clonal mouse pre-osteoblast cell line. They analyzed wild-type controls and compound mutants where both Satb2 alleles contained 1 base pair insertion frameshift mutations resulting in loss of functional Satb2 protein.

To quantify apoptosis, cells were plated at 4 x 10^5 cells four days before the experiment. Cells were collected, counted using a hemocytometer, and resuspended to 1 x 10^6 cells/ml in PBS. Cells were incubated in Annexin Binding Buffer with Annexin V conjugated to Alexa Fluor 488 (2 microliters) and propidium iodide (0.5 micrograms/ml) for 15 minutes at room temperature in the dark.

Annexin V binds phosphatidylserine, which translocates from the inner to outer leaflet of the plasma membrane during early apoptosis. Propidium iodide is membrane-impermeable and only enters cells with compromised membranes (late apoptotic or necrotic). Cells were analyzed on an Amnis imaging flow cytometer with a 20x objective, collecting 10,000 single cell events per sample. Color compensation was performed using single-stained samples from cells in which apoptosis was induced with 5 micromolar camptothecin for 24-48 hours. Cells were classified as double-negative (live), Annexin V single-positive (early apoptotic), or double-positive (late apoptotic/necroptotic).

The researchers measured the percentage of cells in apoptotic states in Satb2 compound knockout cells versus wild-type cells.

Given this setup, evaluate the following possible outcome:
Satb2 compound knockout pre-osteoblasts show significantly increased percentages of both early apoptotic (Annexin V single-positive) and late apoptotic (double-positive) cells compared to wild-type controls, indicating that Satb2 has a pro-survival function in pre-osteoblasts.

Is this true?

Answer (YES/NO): NO